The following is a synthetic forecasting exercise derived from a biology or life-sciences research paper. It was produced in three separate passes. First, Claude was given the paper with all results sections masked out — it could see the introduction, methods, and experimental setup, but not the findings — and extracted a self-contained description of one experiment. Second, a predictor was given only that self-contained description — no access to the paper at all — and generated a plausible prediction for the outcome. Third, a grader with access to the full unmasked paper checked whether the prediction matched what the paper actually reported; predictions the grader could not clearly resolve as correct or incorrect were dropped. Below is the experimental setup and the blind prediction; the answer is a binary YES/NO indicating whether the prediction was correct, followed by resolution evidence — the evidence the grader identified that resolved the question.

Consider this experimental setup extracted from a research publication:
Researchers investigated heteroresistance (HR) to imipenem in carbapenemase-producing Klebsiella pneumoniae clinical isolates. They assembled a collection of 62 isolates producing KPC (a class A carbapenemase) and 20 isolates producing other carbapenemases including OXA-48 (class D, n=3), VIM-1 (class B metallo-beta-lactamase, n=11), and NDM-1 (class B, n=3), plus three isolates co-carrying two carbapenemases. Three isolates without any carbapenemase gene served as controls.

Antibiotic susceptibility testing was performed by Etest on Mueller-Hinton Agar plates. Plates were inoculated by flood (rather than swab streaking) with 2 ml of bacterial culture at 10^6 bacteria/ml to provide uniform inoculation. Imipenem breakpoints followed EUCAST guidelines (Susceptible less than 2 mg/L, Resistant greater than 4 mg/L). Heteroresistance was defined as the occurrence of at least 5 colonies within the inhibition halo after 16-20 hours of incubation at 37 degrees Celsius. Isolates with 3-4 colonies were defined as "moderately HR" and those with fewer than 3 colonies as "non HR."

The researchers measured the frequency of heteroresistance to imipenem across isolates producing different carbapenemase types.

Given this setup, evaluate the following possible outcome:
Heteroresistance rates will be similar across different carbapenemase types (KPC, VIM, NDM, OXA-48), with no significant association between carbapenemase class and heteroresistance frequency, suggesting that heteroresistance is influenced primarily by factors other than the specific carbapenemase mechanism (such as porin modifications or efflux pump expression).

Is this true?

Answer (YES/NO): NO